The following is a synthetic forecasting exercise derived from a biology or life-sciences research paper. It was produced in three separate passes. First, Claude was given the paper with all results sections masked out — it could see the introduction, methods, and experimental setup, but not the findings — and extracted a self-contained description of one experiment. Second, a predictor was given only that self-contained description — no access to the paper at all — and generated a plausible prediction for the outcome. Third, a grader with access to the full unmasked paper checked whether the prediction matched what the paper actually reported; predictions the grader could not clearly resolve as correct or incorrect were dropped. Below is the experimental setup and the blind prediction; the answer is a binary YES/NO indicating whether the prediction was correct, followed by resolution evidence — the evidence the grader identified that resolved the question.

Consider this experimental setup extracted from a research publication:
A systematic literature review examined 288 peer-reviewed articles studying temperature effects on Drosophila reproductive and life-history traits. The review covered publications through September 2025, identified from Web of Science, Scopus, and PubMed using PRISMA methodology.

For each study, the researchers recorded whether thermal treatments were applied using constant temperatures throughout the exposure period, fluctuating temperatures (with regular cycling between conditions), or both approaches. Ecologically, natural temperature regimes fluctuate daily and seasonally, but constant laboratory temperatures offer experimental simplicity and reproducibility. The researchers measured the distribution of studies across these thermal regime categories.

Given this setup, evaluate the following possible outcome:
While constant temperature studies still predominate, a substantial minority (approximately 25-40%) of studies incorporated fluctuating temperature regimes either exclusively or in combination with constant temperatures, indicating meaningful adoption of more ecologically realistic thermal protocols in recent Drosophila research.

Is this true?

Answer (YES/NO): YES